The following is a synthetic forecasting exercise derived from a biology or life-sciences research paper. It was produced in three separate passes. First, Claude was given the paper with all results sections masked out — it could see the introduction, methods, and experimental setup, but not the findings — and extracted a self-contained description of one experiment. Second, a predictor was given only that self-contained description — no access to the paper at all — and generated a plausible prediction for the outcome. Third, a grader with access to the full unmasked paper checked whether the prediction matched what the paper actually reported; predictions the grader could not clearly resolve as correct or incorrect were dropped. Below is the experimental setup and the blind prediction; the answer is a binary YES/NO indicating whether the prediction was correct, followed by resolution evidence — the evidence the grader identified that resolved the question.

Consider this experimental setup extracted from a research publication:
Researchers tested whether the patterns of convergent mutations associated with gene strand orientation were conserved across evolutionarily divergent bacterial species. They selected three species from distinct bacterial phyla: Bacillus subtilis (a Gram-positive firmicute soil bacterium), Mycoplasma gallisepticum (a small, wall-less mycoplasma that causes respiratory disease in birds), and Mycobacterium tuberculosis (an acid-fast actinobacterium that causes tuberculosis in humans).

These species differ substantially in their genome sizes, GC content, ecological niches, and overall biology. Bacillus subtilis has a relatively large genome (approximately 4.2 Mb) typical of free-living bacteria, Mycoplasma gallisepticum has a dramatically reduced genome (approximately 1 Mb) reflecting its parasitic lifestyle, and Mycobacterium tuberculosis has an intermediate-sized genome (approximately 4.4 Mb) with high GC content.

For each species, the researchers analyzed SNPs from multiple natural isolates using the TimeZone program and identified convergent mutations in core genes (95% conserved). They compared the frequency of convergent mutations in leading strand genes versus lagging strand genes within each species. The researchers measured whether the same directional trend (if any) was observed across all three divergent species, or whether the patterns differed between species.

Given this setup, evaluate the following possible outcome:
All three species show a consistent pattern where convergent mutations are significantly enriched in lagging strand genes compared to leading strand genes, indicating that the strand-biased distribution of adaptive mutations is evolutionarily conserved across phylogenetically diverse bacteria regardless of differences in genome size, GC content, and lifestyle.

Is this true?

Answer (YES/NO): YES